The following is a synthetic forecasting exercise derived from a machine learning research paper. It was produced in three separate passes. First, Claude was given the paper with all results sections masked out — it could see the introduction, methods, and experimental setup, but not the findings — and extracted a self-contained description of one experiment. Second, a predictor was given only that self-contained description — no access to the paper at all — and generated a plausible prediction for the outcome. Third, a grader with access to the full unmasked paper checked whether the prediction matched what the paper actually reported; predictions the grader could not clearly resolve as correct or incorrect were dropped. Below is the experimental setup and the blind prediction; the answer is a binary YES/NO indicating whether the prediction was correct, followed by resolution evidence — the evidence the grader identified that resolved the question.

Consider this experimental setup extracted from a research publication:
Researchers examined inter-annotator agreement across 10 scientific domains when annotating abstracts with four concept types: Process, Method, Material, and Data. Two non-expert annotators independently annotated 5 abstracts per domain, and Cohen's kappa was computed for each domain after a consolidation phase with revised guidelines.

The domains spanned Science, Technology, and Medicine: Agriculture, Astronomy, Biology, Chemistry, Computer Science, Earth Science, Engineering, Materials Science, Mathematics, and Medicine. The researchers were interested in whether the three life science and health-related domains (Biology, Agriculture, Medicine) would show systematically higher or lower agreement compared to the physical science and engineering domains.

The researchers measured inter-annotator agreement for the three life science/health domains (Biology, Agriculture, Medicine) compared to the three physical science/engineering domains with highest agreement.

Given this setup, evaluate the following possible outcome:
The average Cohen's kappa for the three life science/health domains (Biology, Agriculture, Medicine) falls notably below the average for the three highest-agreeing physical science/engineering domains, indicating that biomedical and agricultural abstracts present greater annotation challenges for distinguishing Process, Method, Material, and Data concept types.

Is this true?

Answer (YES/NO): NO